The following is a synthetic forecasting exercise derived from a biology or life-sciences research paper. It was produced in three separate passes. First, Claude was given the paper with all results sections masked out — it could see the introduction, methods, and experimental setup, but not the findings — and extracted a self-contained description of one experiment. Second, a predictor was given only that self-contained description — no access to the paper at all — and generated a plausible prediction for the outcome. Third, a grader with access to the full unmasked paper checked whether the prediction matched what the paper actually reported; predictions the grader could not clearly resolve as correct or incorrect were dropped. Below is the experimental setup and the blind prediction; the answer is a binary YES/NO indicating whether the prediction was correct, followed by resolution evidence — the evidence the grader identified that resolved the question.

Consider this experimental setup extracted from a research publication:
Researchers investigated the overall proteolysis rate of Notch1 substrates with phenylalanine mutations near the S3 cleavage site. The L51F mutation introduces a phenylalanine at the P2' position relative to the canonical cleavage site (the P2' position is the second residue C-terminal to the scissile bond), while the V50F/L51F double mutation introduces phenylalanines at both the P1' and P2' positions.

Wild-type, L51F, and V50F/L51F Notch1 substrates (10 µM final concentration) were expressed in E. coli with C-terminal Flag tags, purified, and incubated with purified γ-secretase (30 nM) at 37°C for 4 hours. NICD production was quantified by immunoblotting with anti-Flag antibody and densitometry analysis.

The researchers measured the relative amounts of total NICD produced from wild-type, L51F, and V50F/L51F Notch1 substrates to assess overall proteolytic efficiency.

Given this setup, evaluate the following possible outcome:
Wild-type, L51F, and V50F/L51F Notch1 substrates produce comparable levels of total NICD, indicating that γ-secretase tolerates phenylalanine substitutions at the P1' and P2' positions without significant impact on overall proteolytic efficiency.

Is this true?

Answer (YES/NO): NO